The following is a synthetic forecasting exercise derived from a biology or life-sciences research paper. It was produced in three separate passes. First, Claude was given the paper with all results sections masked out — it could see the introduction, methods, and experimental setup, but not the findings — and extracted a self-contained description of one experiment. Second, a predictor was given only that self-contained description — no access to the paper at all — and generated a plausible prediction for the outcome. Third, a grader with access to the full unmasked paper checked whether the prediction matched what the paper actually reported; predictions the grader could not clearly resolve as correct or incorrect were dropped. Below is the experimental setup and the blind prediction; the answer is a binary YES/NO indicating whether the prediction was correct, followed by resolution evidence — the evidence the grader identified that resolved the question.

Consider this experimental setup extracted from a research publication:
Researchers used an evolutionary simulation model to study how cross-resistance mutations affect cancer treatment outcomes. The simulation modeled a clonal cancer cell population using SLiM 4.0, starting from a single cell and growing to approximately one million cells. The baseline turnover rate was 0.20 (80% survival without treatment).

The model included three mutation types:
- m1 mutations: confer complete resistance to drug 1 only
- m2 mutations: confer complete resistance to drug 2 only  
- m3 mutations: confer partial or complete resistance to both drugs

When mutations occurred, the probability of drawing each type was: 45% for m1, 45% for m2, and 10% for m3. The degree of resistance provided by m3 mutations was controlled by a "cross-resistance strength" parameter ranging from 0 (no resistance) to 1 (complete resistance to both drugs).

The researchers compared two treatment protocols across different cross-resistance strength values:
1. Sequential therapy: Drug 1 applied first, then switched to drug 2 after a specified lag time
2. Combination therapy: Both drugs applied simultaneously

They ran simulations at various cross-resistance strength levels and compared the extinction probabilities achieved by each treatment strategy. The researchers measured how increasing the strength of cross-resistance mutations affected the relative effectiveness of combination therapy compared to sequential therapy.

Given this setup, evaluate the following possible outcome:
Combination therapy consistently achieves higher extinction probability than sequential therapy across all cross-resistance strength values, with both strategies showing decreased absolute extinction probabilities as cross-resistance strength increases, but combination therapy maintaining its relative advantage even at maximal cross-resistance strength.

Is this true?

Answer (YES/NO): NO